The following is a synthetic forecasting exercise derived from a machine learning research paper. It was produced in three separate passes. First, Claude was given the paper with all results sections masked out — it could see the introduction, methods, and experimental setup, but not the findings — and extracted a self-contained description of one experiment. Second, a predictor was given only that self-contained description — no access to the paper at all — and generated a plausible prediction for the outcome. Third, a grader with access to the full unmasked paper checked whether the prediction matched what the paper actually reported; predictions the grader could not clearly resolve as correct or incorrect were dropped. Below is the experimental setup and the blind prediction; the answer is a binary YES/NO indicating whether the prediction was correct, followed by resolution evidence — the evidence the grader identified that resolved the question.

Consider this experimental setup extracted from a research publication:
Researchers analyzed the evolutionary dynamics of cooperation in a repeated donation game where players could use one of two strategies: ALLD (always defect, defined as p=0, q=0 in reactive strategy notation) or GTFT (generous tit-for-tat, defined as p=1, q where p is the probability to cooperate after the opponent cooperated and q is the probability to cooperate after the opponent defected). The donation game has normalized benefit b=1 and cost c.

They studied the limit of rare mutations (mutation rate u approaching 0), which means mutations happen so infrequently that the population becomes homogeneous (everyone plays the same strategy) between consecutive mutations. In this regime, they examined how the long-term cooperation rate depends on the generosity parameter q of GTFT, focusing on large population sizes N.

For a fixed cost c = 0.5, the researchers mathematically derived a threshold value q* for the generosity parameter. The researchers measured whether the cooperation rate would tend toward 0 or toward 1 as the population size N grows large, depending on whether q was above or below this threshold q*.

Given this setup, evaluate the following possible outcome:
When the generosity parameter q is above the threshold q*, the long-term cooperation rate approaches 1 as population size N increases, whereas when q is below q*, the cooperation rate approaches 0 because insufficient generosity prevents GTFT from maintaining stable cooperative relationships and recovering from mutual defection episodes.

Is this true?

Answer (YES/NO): NO